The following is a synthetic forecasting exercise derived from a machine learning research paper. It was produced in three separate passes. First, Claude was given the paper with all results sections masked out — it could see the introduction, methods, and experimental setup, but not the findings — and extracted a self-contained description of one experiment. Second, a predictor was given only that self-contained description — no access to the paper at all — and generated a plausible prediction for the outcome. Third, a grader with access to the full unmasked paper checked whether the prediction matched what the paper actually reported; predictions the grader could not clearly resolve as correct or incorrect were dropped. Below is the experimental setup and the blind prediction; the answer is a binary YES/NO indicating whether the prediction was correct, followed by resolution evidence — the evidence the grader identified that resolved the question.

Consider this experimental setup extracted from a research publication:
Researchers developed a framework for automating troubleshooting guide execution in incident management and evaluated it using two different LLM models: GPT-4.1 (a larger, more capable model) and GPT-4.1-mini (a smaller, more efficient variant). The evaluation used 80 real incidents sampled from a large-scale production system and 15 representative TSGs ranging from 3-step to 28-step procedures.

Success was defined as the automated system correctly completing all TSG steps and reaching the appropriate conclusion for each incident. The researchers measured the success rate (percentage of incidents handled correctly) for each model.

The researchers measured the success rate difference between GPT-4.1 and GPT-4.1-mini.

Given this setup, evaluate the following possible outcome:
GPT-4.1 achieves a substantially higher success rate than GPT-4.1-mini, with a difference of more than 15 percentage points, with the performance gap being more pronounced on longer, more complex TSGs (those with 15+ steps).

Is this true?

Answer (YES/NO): NO